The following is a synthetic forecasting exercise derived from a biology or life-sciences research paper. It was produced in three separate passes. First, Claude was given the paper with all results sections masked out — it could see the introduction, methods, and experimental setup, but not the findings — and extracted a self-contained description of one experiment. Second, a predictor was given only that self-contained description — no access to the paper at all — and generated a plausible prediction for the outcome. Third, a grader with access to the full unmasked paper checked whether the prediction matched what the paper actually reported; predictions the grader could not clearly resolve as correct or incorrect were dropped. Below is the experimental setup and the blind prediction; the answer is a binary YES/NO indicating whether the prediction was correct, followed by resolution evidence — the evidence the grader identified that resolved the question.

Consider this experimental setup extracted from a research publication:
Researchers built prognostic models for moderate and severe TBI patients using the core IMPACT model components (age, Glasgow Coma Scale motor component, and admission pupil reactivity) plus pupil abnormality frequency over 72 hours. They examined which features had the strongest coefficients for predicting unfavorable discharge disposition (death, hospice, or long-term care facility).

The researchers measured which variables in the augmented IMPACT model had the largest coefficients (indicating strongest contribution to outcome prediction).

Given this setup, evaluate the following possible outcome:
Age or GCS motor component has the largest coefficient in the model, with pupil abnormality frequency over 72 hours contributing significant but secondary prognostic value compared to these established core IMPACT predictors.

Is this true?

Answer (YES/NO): NO